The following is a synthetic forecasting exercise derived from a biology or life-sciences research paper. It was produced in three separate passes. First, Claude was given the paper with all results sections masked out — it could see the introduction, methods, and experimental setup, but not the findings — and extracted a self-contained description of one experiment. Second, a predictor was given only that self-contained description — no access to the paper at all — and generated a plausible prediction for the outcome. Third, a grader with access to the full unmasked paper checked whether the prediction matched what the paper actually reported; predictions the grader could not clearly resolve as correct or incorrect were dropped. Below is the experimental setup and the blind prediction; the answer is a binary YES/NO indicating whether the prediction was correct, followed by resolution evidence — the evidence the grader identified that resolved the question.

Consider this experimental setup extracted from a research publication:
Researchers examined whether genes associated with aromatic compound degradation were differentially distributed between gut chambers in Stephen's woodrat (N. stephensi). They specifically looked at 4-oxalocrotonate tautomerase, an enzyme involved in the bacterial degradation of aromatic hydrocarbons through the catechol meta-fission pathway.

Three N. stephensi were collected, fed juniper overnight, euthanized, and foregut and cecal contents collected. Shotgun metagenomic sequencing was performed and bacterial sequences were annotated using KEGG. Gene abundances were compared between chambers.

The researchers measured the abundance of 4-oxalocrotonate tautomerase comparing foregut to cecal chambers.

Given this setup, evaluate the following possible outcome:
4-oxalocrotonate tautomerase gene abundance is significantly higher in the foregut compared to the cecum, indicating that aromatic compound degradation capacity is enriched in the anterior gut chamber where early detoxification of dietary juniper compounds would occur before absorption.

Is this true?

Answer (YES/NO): YES